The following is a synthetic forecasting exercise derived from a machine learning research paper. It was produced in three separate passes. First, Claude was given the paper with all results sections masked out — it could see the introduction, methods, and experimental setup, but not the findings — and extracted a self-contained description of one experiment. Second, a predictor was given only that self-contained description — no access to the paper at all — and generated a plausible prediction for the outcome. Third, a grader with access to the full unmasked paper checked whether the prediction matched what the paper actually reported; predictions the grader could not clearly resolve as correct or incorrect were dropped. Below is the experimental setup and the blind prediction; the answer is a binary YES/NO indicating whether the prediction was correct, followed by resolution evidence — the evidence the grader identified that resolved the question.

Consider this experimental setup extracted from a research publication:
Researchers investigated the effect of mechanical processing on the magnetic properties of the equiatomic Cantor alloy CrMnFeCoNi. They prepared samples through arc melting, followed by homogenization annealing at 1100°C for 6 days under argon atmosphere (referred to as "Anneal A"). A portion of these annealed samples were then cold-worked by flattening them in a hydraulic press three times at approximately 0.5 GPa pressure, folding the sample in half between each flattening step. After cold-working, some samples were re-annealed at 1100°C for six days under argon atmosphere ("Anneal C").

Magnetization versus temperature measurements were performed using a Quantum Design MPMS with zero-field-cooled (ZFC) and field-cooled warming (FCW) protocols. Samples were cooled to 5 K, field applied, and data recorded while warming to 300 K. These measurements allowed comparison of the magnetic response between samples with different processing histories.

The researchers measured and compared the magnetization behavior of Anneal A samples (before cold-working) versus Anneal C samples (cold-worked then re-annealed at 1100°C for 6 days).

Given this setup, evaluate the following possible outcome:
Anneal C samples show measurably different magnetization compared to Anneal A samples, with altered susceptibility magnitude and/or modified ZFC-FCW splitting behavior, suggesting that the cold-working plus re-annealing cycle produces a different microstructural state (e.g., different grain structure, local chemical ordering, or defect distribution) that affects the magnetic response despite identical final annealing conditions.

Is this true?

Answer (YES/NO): YES